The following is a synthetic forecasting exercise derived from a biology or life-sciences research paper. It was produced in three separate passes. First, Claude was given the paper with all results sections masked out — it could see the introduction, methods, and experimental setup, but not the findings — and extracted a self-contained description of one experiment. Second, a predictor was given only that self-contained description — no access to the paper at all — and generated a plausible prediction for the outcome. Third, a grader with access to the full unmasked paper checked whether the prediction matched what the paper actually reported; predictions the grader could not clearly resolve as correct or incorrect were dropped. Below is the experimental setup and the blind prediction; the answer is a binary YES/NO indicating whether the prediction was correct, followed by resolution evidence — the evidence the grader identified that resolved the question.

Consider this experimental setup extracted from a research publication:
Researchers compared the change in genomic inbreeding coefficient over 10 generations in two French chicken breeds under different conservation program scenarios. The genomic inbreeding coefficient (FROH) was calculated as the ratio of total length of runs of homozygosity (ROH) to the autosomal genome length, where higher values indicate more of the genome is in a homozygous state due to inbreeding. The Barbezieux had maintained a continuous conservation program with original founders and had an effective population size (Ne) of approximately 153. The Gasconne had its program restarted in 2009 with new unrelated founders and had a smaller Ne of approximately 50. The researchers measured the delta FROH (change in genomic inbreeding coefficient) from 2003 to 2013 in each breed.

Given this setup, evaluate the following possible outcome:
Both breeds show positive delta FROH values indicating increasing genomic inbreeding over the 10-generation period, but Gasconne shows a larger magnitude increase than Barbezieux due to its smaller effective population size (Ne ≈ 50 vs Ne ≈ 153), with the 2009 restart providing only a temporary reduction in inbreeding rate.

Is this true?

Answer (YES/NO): NO